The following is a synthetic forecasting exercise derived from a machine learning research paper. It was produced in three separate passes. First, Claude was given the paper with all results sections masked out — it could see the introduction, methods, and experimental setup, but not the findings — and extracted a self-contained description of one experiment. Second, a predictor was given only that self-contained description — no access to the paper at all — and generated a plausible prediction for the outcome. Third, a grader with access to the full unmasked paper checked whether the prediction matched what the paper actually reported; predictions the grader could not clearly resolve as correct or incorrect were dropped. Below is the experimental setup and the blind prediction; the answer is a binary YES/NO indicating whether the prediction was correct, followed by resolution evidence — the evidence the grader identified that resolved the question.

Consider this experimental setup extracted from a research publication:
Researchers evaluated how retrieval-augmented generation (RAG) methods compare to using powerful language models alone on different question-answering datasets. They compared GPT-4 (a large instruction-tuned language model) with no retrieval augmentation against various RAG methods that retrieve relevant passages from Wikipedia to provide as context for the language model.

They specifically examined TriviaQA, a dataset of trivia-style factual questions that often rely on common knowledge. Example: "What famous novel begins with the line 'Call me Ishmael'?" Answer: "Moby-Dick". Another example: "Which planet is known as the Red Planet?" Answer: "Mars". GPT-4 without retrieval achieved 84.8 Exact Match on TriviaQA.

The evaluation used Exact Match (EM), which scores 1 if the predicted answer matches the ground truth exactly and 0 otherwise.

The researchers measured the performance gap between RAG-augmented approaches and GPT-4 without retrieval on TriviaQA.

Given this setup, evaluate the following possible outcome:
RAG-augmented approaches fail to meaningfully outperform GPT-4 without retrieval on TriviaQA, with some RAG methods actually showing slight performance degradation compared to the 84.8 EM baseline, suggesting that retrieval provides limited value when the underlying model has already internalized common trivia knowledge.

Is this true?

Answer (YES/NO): NO